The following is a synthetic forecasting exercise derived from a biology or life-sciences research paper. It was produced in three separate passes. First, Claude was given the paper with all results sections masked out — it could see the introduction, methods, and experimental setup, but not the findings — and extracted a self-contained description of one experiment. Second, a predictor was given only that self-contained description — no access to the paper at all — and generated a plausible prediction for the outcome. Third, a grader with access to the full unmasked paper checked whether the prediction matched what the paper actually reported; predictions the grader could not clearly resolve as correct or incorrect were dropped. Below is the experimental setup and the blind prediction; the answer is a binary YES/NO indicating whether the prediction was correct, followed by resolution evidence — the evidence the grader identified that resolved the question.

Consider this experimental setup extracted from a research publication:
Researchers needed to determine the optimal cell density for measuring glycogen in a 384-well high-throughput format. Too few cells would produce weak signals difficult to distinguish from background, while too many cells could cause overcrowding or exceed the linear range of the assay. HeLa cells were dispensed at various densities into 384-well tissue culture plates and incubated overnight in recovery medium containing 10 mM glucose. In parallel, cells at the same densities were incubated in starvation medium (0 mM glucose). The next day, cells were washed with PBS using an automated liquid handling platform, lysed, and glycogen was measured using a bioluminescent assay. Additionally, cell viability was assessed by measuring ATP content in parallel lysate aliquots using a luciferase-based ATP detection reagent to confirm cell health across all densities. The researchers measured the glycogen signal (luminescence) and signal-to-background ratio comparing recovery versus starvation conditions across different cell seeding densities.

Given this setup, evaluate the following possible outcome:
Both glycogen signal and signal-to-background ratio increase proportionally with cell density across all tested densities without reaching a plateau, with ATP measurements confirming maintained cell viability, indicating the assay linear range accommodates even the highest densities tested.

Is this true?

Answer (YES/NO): NO